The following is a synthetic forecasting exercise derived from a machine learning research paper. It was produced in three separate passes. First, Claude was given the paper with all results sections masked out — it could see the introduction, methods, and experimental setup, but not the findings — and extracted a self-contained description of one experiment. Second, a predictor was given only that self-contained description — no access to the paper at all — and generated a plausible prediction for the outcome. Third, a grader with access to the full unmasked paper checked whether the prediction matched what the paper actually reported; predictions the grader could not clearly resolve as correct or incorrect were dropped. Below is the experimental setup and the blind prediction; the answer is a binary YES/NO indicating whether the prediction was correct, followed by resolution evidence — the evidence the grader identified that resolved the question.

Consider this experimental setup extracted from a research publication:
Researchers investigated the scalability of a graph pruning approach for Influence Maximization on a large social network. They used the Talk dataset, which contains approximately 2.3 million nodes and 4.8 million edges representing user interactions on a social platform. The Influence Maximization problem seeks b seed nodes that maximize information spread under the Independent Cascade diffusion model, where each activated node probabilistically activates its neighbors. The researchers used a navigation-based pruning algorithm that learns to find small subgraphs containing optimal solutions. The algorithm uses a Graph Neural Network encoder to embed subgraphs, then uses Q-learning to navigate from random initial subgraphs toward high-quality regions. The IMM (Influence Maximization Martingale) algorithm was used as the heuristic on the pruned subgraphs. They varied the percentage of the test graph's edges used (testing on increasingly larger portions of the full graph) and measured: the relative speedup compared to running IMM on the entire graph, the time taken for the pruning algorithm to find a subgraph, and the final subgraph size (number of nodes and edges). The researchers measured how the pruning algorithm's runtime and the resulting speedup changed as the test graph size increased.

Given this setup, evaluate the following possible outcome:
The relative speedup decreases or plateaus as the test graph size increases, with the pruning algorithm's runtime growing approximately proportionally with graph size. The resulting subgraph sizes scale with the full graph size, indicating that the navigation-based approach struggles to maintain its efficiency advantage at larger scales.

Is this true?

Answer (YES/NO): NO